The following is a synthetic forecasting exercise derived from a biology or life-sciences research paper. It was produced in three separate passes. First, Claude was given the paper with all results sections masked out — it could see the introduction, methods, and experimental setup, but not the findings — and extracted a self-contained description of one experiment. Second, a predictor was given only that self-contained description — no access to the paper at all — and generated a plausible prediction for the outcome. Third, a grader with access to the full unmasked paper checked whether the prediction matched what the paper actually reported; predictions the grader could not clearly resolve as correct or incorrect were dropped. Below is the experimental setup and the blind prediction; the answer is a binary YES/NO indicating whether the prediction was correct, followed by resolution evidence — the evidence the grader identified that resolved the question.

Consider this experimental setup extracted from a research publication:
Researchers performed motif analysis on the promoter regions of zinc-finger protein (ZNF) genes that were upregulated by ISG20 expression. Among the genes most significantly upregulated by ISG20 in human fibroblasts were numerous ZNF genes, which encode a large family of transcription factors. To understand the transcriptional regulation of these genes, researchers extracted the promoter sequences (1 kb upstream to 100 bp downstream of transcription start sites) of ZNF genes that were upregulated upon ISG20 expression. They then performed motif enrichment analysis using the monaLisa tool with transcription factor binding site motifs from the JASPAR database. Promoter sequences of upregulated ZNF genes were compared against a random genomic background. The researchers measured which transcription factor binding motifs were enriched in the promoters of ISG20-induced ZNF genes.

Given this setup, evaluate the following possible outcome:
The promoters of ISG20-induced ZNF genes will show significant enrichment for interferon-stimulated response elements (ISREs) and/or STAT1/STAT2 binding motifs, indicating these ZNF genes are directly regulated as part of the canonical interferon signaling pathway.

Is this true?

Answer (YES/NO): NO